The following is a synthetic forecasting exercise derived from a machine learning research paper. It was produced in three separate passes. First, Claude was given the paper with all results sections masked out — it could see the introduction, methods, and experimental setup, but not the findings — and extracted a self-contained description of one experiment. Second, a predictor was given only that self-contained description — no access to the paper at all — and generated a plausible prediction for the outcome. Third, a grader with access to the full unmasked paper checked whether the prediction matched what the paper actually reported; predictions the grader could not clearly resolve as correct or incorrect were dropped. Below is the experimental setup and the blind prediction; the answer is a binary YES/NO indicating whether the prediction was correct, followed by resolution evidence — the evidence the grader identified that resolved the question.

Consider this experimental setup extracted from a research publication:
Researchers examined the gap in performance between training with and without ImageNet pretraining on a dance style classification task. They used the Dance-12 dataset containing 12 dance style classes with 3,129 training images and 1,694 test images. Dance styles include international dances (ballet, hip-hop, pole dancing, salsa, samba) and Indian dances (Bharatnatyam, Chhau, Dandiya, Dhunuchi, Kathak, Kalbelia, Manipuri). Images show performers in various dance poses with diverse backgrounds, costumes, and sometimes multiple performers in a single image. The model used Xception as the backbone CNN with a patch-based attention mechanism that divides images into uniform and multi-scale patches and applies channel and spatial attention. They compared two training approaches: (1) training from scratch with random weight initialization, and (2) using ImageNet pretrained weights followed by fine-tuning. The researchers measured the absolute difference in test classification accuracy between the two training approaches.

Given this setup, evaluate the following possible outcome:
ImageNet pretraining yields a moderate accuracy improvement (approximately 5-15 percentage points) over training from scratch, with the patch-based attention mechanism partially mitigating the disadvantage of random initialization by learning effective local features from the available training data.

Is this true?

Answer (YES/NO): YES